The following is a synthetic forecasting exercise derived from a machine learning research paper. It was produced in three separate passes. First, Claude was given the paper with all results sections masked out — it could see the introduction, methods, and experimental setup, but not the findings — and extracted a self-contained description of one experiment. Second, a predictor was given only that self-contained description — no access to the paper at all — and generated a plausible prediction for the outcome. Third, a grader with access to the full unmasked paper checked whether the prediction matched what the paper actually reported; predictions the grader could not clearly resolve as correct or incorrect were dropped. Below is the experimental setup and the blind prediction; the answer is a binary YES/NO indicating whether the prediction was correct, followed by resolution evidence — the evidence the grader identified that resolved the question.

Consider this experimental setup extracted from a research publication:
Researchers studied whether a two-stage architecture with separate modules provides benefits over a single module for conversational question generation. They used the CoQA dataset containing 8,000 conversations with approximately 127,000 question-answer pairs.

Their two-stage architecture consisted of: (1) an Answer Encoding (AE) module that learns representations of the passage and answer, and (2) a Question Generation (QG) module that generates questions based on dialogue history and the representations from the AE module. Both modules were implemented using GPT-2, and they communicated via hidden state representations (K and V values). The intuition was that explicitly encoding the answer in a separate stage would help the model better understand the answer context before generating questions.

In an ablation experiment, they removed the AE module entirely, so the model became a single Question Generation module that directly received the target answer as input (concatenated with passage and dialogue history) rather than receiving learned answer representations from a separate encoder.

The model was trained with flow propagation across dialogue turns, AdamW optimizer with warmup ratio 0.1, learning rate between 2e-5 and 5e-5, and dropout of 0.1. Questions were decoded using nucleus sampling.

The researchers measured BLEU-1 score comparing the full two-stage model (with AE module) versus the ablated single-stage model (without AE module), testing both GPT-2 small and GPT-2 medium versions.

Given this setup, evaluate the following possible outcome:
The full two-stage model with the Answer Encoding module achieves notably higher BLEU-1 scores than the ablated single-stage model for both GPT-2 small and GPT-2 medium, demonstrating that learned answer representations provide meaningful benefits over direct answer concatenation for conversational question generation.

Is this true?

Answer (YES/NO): YES